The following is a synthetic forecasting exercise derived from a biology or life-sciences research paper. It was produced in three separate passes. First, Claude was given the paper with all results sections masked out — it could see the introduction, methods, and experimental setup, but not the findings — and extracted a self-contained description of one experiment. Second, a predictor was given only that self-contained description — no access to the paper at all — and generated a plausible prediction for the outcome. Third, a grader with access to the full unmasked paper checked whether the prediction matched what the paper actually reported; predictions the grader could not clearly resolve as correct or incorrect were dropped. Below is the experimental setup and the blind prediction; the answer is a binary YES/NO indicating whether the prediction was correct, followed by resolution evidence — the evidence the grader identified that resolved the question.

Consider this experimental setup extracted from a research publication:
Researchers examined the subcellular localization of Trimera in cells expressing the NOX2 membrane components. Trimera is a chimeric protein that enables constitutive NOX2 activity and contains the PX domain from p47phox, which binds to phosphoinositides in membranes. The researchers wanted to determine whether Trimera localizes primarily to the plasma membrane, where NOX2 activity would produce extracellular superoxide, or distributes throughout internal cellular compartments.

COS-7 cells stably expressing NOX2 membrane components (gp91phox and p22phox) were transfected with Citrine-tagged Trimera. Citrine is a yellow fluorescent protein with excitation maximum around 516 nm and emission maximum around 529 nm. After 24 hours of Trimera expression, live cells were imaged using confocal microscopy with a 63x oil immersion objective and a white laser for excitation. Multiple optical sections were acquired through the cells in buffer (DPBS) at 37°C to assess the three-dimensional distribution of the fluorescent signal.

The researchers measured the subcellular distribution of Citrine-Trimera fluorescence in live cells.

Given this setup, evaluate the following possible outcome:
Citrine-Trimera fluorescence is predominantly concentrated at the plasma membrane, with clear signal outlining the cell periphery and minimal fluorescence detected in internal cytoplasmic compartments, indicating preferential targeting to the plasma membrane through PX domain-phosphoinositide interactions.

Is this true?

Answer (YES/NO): NO